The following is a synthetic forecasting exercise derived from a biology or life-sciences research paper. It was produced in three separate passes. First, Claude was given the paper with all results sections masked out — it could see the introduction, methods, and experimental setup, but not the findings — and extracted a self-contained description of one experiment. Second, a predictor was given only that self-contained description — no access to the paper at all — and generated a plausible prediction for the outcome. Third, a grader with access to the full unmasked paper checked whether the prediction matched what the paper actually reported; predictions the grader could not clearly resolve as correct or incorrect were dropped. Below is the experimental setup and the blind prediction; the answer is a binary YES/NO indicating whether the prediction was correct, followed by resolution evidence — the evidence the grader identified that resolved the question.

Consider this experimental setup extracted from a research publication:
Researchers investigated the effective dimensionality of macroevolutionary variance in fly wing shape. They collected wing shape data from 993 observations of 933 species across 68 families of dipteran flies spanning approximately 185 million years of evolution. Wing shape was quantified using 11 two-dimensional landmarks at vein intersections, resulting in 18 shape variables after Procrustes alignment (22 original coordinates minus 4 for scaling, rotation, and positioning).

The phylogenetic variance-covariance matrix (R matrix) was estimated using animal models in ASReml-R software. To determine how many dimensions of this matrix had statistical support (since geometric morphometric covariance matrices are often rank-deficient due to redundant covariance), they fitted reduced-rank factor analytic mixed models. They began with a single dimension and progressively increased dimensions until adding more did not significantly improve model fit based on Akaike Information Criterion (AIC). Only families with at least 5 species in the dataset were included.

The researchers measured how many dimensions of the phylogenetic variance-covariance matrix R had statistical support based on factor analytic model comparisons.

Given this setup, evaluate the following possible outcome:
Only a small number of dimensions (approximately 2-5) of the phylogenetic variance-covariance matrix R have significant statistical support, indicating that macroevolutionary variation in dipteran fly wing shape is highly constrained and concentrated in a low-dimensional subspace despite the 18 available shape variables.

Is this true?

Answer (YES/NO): NO